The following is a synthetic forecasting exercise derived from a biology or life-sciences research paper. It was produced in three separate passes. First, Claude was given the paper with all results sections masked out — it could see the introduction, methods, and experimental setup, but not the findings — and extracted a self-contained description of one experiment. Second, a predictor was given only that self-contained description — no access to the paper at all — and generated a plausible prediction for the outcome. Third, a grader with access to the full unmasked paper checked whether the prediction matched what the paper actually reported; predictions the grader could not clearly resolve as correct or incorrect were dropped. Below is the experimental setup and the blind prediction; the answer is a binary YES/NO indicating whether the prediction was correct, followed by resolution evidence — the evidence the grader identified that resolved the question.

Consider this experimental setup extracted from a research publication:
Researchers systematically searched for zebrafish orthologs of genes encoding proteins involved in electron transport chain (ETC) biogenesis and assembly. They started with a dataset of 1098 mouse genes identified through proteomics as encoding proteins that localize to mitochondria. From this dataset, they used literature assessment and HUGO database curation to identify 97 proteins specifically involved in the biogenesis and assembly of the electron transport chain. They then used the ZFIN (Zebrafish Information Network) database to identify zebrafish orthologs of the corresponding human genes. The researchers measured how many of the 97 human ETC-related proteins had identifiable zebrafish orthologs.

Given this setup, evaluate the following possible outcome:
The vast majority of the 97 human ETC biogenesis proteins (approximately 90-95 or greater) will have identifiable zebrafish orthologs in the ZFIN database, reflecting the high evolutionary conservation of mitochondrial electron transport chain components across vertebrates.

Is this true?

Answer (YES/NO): YES